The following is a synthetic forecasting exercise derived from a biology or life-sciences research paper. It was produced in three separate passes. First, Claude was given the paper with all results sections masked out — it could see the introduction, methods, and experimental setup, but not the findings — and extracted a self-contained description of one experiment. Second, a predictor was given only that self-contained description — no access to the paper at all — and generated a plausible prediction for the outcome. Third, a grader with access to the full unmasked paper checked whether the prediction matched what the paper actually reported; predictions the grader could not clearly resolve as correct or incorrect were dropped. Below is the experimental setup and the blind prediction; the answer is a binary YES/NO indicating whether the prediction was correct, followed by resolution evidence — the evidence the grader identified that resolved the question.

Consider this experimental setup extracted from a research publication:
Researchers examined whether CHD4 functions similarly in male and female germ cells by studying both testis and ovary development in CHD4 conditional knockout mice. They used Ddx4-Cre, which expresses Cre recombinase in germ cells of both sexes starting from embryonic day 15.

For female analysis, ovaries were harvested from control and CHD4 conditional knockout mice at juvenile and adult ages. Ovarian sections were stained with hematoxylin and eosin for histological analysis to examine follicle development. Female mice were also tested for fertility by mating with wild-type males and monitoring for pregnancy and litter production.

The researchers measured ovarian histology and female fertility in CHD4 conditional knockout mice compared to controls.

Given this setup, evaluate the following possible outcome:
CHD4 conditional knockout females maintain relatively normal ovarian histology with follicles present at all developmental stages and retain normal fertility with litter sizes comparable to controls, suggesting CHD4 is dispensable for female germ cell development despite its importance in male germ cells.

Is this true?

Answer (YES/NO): NO